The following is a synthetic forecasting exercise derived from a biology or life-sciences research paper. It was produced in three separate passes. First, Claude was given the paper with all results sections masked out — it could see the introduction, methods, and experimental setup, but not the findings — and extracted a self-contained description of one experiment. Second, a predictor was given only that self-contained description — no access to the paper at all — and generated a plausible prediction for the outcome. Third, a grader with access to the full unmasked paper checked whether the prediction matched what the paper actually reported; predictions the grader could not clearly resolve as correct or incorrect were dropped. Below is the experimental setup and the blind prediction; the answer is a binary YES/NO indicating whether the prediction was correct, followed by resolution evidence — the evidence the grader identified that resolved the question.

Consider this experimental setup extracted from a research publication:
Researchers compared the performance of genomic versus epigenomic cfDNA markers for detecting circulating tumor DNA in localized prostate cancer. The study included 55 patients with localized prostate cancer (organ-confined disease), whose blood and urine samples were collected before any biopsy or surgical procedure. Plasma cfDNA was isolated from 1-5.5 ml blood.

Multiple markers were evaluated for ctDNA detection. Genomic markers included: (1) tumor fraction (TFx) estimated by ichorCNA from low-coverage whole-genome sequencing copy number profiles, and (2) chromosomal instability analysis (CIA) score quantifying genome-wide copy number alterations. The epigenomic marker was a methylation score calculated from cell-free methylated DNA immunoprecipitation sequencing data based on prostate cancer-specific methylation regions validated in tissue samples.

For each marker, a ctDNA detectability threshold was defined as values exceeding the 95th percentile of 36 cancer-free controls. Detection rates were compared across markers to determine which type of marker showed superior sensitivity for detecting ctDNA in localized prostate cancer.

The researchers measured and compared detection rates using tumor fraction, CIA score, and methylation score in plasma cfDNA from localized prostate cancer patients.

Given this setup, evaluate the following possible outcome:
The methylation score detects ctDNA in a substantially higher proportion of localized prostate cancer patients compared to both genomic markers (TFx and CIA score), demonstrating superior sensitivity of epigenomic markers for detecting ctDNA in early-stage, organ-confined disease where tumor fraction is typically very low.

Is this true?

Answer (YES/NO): NO